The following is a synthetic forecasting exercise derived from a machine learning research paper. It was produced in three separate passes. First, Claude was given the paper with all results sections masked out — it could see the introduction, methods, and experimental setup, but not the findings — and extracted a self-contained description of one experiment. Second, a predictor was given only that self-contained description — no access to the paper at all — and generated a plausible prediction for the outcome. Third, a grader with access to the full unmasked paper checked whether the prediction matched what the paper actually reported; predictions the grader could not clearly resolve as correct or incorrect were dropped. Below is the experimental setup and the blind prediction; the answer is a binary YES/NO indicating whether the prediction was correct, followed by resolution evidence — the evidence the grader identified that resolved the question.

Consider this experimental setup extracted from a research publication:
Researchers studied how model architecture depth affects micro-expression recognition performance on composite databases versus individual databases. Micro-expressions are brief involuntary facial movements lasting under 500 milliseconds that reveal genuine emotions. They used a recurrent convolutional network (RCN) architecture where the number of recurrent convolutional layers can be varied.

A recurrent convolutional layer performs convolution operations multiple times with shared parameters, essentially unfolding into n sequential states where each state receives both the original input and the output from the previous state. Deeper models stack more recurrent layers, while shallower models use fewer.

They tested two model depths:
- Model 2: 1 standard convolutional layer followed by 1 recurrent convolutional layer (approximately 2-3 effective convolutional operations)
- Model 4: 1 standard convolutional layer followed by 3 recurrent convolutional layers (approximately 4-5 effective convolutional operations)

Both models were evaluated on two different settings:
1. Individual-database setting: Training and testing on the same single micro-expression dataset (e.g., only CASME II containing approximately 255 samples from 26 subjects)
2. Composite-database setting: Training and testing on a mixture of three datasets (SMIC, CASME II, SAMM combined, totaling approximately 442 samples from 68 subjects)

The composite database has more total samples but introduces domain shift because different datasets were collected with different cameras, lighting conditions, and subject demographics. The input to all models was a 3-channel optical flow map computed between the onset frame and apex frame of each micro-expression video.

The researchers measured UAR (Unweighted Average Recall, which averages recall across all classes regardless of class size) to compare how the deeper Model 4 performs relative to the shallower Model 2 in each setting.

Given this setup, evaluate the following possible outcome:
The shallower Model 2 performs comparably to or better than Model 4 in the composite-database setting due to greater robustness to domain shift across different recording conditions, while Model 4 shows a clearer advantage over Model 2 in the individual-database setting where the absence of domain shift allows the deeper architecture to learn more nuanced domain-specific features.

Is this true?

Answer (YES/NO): YES